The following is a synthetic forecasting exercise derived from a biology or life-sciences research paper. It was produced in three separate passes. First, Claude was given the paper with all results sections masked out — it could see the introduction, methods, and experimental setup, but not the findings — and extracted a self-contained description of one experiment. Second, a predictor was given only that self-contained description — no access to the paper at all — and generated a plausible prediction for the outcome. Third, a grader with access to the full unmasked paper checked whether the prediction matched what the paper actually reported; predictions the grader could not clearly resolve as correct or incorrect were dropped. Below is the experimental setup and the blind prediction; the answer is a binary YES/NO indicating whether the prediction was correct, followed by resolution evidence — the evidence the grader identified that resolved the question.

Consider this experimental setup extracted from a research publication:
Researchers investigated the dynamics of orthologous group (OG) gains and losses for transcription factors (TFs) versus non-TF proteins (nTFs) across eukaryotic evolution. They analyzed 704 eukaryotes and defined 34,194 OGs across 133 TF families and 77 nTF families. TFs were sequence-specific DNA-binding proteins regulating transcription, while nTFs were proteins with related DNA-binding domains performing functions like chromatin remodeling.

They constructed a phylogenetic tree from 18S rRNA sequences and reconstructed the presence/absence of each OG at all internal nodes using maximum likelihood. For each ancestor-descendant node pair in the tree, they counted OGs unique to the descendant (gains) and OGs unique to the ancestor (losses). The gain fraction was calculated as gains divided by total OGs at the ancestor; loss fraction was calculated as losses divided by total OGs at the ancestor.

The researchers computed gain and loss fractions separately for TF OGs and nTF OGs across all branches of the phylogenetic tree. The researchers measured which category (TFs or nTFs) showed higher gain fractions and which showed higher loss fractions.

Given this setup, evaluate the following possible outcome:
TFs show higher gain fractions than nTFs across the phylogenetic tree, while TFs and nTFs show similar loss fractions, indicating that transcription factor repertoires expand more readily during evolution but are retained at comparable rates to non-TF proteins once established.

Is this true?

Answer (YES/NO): NO